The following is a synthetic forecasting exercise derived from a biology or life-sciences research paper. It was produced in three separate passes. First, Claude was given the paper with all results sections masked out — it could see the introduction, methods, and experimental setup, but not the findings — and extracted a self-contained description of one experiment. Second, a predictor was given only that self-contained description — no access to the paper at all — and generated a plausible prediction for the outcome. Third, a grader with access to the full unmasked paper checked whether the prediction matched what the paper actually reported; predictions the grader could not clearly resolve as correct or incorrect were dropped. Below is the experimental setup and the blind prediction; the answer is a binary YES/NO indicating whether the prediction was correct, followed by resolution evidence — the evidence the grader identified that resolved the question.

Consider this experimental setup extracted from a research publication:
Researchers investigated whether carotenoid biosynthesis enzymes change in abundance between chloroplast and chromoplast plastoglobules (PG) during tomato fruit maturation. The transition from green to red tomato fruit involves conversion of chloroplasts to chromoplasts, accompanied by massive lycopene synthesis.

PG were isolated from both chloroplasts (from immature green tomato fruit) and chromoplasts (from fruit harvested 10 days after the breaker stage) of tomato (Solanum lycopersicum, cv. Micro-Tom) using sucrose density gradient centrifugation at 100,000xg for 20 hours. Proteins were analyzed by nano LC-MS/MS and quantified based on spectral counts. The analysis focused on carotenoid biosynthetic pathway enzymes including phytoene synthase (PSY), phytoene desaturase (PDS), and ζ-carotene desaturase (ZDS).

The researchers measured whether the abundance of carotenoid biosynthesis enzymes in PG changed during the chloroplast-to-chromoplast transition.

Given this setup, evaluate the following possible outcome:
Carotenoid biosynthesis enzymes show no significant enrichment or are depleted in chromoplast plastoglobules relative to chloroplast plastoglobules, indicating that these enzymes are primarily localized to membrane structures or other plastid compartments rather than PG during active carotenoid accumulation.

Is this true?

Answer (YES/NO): NO